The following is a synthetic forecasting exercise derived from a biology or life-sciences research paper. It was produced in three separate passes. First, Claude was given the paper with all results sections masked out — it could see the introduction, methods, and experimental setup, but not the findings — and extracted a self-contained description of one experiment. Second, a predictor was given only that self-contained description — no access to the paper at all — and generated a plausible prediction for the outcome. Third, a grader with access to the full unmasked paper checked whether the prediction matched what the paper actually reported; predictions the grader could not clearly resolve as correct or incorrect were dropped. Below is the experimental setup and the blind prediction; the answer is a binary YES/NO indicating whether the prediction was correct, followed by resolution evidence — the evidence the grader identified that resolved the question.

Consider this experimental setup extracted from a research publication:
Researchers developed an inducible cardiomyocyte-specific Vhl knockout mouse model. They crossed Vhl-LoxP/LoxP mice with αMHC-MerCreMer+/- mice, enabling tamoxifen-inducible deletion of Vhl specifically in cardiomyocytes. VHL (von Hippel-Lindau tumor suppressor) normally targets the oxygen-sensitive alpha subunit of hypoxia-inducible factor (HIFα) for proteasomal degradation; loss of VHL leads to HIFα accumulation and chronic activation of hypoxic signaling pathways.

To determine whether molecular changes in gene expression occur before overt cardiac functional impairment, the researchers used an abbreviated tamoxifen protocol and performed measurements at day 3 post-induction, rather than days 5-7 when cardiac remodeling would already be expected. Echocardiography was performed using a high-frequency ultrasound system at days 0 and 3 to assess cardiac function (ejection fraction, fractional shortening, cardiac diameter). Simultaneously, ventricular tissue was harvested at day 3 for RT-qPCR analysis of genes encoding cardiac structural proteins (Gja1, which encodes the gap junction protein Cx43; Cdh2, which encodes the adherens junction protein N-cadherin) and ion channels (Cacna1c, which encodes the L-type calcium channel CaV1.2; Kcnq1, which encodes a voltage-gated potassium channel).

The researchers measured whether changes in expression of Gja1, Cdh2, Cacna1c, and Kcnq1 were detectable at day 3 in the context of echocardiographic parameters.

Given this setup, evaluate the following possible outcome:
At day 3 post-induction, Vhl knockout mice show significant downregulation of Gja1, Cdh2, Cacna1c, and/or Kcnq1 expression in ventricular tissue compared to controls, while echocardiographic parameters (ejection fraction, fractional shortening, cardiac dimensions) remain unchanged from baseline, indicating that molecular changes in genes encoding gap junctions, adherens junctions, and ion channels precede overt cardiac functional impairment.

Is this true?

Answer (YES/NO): YES